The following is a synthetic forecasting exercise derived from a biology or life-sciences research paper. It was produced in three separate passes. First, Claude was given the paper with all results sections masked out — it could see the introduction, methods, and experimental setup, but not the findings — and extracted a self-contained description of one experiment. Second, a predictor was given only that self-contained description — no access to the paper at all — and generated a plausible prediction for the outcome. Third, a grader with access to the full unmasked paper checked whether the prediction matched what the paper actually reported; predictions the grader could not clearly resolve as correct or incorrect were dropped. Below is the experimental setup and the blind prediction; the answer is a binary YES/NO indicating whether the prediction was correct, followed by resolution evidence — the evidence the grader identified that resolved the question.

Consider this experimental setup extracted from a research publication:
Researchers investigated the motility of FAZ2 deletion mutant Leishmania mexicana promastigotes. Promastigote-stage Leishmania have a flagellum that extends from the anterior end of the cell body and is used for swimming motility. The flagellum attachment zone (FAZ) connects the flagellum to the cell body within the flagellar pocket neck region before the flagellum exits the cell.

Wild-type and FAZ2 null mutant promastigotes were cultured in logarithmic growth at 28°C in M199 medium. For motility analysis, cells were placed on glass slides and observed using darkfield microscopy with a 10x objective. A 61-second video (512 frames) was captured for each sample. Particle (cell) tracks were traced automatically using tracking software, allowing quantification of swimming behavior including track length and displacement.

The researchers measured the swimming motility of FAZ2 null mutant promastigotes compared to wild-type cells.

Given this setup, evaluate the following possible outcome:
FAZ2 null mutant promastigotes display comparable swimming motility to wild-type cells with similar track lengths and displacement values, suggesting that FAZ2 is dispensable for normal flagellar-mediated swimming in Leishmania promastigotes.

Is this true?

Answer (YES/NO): NO